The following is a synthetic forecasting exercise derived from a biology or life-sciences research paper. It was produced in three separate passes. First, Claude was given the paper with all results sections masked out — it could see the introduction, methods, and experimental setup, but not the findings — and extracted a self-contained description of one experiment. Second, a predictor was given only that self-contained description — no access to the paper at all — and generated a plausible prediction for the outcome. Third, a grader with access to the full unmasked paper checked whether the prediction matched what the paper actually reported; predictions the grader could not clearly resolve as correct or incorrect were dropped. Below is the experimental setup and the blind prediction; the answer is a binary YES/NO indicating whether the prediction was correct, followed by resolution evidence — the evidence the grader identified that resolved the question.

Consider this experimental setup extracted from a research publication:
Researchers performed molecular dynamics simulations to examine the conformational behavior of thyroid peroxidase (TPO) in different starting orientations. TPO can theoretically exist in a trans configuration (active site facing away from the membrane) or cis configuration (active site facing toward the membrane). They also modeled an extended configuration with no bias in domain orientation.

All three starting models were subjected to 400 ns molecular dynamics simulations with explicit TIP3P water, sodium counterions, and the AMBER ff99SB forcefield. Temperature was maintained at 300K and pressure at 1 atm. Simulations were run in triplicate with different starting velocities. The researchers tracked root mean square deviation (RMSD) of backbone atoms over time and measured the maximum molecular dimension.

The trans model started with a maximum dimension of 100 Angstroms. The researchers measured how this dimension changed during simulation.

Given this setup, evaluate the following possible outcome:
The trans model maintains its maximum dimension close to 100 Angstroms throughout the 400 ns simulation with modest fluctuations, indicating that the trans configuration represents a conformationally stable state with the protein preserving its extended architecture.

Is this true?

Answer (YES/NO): NO